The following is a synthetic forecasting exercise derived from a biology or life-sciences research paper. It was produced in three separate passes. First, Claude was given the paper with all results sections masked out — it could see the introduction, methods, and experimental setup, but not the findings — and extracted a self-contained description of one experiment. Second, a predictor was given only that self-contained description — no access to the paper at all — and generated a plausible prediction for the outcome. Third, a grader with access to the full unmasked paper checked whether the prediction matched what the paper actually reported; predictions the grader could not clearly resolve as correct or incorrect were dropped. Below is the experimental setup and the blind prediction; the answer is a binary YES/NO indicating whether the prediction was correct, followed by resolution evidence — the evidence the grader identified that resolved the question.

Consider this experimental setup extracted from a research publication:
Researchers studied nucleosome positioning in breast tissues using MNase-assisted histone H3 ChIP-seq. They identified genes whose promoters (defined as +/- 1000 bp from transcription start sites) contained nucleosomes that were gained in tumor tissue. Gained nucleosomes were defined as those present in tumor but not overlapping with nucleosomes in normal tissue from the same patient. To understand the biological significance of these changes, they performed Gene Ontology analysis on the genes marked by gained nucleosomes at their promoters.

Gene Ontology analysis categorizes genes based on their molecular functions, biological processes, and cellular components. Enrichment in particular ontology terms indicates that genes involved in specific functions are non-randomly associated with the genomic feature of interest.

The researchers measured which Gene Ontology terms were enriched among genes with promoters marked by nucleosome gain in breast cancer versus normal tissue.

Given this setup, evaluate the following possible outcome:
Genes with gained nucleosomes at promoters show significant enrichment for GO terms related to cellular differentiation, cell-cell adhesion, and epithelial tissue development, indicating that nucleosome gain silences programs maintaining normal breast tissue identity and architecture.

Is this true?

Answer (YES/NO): NO